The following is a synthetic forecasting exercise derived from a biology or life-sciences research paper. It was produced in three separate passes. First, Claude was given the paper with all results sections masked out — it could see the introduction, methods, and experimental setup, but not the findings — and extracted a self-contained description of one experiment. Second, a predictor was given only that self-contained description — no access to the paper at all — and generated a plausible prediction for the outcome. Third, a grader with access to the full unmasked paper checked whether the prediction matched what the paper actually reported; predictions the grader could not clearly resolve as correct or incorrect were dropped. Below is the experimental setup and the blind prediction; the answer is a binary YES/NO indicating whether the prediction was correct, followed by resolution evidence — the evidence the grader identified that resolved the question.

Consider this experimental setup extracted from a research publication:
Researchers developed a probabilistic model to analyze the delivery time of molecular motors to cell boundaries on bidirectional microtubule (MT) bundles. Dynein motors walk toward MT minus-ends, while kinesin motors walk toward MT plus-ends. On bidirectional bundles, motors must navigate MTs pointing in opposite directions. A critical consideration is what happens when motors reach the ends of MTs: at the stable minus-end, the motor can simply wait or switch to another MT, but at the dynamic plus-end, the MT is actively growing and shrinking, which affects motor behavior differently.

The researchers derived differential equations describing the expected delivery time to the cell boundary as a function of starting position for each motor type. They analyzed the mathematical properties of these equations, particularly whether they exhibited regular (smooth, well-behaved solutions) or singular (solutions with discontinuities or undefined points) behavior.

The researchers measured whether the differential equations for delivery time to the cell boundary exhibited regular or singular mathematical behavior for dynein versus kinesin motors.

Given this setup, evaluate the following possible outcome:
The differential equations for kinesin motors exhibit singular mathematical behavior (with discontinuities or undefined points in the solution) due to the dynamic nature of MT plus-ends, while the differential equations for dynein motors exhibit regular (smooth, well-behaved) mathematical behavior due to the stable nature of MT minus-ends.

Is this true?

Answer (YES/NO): YES